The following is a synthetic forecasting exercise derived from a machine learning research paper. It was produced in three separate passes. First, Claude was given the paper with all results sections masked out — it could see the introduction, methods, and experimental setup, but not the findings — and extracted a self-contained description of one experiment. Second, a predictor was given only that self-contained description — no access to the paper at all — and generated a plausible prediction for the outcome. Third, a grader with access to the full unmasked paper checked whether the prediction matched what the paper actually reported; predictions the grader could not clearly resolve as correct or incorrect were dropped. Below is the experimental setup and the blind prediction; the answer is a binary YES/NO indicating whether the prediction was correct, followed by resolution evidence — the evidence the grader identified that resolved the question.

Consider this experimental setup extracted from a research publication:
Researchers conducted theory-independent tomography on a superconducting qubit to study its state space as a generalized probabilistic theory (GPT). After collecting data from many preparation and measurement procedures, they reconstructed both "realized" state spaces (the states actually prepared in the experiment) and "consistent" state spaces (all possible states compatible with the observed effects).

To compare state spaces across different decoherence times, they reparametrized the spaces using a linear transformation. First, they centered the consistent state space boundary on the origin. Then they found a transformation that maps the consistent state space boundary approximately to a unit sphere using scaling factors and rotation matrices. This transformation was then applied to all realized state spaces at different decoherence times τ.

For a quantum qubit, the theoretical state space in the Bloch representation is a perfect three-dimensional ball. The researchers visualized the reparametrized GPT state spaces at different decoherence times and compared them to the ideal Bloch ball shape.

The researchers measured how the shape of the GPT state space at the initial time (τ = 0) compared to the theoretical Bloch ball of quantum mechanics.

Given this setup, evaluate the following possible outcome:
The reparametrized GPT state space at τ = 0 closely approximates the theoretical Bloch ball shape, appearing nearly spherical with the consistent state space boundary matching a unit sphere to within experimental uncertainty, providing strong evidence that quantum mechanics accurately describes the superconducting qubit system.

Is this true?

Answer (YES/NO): NO